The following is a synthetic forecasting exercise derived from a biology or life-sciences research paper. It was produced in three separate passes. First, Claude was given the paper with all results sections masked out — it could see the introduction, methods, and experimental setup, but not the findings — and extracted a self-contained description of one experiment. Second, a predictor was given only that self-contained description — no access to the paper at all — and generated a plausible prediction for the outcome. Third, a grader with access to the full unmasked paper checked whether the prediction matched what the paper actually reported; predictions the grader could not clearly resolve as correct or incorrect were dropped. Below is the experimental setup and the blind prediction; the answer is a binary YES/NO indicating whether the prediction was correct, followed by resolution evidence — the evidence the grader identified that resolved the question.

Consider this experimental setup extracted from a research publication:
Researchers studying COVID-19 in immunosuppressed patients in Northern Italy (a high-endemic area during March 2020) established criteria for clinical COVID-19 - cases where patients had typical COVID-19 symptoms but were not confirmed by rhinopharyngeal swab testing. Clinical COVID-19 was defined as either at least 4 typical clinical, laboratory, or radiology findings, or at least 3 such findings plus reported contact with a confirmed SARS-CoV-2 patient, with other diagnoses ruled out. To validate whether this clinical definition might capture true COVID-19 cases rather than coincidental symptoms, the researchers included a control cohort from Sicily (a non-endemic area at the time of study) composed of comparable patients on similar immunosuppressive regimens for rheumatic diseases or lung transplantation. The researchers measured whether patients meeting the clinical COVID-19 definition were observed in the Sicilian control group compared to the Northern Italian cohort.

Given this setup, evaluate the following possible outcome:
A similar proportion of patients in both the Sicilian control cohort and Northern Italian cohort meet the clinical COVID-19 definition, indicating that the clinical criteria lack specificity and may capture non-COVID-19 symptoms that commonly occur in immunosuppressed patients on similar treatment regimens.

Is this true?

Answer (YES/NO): NO